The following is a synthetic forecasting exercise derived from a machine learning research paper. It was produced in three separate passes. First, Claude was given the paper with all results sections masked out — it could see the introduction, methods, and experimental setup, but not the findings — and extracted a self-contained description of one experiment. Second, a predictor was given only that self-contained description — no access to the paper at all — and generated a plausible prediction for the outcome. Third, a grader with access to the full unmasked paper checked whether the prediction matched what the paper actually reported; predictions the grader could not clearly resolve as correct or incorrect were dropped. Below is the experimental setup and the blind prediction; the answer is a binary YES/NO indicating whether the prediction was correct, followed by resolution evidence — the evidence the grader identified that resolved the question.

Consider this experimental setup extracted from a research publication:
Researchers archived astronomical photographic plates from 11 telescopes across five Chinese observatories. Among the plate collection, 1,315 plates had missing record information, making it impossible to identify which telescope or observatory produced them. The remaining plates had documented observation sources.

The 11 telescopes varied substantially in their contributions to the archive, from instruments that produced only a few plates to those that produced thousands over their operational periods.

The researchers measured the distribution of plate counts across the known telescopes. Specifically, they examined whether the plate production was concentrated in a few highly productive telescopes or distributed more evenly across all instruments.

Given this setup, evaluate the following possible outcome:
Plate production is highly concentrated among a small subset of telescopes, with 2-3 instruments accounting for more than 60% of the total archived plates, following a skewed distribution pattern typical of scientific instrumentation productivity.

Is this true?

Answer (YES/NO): NO